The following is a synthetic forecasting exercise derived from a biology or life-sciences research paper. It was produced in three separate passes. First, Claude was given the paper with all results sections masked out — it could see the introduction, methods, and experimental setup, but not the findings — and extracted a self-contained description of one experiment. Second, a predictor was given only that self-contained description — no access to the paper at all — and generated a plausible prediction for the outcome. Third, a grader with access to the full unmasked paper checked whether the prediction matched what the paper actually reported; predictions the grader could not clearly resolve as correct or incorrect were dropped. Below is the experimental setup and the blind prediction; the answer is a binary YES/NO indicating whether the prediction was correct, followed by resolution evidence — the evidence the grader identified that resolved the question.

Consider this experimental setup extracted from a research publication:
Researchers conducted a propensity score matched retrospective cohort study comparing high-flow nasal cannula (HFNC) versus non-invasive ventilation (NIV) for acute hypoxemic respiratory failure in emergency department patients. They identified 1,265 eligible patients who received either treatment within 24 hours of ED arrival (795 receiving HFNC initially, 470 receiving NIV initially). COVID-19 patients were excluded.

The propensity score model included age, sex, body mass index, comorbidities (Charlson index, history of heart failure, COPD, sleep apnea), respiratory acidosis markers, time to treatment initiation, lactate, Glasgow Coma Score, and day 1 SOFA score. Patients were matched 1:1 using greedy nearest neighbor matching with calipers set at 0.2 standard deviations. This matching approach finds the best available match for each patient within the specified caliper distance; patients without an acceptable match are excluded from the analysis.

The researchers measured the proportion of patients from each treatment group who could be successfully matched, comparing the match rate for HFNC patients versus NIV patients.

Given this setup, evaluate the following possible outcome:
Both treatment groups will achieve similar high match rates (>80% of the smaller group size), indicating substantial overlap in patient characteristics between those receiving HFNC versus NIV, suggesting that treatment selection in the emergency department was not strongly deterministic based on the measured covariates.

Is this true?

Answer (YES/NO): NO